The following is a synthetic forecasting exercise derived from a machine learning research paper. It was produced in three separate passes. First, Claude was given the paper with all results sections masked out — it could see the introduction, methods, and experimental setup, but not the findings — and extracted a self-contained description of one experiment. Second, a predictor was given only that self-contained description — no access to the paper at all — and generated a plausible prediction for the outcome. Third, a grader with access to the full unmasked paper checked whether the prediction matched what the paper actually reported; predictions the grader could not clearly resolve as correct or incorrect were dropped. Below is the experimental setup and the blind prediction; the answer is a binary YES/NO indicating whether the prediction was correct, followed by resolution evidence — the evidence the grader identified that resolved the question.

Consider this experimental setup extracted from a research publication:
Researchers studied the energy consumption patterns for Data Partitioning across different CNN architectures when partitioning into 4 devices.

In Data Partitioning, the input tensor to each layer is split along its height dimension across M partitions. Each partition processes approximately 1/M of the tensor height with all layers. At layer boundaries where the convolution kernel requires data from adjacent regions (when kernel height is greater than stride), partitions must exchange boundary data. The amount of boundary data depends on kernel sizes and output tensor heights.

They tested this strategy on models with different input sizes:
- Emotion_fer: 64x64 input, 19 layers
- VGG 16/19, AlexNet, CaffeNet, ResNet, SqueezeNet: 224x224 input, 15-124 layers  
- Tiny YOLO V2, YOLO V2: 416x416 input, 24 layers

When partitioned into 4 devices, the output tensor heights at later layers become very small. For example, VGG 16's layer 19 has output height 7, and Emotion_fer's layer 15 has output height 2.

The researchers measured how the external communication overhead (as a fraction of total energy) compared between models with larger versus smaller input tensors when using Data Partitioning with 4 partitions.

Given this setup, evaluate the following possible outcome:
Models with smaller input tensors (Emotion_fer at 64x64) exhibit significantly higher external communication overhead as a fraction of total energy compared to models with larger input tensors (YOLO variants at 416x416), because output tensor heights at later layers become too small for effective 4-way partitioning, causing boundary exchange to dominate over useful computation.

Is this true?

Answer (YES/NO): YES